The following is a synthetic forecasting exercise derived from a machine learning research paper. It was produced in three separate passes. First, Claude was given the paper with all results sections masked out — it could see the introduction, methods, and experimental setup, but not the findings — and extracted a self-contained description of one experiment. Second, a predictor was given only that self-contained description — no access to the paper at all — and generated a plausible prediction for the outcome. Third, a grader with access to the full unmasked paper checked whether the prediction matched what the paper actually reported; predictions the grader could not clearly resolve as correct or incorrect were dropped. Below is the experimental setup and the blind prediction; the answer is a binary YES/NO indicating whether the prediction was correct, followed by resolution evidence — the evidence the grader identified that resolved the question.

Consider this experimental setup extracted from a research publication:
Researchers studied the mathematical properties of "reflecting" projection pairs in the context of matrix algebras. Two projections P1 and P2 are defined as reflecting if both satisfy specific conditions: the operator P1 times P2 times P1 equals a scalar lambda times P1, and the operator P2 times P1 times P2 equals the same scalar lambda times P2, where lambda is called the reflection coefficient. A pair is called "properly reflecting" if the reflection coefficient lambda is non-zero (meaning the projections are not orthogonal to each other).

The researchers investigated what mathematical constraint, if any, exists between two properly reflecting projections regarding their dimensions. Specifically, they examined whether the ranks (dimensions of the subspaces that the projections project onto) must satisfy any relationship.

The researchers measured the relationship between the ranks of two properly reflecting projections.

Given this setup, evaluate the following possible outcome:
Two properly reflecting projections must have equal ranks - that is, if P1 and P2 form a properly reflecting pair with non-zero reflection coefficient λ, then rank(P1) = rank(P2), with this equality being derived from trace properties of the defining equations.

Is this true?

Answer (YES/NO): YES